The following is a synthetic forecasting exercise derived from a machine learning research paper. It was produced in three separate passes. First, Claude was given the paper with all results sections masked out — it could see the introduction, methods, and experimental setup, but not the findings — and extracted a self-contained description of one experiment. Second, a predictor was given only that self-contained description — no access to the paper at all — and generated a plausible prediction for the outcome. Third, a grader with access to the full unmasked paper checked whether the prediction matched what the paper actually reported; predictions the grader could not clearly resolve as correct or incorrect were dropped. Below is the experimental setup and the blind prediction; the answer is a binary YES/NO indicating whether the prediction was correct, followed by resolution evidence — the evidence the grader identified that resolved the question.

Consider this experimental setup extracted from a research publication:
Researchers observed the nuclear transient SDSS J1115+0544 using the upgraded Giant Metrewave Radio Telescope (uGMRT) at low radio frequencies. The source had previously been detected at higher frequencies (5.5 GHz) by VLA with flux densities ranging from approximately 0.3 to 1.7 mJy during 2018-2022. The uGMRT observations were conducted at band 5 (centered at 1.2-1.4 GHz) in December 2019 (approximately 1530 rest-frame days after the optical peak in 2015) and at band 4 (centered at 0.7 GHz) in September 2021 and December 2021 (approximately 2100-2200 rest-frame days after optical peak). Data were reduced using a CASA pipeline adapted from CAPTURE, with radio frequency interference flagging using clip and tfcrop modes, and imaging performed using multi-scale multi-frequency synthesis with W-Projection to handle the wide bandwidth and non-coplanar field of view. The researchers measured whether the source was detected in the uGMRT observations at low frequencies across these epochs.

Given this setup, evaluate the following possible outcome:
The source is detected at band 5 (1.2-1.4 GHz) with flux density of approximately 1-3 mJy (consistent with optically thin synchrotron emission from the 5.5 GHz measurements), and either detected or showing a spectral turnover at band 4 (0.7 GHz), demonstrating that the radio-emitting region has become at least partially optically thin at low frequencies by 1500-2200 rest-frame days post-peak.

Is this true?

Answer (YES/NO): NO